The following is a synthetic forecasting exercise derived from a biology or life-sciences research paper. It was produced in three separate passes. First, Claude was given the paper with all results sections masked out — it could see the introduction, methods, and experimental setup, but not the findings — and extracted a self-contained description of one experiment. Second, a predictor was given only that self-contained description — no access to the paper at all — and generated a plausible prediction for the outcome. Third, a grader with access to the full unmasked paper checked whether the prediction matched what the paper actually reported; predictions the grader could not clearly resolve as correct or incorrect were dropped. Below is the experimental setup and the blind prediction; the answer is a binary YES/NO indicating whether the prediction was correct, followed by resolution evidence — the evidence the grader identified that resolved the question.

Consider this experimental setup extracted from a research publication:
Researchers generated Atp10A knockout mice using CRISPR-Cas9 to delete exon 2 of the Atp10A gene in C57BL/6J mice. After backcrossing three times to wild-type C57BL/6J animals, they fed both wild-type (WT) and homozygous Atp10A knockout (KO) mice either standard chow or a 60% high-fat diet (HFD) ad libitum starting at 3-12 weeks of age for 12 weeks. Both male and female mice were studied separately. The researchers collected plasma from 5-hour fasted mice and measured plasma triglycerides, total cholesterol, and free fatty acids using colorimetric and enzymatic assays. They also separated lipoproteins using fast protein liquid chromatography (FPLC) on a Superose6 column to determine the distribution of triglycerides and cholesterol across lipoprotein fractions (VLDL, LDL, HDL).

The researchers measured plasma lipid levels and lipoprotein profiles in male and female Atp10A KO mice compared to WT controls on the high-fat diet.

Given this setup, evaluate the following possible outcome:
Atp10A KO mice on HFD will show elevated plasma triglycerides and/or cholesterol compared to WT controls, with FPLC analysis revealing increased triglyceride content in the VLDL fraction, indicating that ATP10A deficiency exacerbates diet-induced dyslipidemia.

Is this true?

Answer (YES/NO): NO